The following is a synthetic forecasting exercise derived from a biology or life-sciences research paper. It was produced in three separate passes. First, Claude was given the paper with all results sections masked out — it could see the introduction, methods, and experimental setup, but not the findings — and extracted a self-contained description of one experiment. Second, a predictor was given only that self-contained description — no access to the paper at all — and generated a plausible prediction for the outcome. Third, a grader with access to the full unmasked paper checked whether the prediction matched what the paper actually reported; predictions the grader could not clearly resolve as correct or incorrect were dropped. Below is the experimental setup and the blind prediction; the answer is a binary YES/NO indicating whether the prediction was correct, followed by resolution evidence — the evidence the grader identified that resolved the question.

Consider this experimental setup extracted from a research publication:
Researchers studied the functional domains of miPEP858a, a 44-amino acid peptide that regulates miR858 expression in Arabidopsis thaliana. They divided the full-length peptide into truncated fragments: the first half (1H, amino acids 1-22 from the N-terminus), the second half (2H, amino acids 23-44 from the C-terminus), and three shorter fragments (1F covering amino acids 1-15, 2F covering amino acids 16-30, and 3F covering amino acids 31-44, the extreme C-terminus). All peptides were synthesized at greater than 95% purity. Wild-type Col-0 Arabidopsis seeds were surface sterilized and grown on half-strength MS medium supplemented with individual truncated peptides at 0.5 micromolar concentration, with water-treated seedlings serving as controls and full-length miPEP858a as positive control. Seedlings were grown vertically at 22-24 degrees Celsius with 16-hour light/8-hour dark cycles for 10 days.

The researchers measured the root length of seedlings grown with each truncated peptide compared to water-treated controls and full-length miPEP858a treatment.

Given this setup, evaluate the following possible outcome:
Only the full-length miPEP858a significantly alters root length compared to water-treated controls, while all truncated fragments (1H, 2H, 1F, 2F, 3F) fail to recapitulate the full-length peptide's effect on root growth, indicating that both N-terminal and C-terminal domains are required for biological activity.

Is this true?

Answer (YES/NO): NO